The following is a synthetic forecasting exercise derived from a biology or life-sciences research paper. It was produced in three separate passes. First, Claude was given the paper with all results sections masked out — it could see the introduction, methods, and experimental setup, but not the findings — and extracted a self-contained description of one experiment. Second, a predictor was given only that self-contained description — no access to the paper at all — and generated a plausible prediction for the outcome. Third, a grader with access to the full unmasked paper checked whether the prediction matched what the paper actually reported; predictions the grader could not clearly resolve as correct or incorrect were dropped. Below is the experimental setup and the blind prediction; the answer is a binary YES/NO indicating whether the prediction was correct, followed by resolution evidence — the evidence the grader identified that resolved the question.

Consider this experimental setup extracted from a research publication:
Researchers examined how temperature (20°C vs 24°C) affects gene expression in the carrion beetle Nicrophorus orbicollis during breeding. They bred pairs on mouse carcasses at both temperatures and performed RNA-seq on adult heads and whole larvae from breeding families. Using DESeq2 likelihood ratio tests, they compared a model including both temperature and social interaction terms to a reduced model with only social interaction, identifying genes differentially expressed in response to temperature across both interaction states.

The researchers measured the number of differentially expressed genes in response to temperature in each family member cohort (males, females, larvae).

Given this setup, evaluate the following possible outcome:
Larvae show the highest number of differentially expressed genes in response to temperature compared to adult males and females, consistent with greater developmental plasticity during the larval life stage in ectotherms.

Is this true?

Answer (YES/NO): YES